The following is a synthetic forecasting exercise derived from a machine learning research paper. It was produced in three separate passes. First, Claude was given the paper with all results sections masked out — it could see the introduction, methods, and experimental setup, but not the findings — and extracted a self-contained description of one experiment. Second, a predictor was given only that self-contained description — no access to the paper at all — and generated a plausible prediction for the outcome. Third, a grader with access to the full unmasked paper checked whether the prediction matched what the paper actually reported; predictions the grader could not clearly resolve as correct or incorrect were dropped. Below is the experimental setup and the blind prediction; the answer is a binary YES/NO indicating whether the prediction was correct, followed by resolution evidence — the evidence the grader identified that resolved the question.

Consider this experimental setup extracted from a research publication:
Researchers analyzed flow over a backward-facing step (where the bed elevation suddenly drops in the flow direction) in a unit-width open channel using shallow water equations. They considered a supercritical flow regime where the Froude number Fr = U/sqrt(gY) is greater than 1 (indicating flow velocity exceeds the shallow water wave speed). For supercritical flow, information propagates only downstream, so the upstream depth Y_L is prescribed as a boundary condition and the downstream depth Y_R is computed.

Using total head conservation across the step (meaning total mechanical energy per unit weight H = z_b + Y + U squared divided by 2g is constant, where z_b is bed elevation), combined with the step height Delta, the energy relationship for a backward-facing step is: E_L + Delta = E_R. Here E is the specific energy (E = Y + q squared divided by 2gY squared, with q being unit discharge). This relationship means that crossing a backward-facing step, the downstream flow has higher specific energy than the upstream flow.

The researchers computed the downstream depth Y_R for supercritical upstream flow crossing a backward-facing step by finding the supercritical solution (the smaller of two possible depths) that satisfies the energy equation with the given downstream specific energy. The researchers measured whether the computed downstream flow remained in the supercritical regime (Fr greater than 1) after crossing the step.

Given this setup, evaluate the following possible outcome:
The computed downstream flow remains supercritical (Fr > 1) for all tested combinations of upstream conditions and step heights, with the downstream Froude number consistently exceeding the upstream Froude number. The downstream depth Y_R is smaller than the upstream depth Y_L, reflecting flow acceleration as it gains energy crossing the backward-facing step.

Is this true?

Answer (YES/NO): YES